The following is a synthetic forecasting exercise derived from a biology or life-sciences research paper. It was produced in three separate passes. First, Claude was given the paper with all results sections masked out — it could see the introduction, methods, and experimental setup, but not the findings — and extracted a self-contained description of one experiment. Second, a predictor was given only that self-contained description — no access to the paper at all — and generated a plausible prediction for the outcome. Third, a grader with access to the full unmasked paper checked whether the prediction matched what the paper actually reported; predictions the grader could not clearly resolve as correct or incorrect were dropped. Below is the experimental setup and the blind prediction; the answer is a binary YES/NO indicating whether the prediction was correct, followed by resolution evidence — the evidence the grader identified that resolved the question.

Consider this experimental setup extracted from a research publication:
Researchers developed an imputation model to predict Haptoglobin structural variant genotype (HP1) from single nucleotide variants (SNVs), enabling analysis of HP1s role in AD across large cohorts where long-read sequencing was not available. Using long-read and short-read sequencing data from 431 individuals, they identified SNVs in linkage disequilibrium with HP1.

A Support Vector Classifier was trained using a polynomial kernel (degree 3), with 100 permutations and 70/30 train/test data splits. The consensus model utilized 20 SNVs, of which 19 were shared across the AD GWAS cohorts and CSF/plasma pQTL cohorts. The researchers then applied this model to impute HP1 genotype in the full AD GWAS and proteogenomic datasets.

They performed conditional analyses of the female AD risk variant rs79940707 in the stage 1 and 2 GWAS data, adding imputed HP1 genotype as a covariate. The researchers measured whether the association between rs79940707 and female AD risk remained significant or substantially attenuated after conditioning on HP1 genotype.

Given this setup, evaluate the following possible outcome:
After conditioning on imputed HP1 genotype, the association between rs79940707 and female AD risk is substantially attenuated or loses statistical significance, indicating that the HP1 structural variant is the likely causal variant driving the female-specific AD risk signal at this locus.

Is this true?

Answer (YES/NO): NO